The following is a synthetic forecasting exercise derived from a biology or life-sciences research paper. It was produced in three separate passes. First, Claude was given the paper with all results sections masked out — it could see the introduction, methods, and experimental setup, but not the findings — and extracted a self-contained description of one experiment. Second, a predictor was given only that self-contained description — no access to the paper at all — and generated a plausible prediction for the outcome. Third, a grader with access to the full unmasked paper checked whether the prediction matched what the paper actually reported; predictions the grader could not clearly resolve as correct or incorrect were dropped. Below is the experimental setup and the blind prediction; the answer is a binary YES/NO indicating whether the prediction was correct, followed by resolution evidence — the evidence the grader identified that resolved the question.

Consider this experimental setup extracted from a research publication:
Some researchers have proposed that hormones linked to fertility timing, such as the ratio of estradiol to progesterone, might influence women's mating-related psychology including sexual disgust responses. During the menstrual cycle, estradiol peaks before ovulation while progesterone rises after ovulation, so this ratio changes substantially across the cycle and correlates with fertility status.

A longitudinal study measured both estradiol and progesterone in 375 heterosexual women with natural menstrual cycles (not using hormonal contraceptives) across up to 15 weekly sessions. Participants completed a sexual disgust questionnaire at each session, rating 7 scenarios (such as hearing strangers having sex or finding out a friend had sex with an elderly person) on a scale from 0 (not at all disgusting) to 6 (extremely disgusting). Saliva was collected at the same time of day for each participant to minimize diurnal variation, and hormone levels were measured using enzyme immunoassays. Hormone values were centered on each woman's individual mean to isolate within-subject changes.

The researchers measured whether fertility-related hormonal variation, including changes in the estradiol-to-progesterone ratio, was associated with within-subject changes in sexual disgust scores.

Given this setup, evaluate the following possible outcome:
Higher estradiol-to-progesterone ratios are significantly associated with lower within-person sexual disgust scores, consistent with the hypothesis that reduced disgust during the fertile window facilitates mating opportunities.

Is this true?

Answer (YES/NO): NO